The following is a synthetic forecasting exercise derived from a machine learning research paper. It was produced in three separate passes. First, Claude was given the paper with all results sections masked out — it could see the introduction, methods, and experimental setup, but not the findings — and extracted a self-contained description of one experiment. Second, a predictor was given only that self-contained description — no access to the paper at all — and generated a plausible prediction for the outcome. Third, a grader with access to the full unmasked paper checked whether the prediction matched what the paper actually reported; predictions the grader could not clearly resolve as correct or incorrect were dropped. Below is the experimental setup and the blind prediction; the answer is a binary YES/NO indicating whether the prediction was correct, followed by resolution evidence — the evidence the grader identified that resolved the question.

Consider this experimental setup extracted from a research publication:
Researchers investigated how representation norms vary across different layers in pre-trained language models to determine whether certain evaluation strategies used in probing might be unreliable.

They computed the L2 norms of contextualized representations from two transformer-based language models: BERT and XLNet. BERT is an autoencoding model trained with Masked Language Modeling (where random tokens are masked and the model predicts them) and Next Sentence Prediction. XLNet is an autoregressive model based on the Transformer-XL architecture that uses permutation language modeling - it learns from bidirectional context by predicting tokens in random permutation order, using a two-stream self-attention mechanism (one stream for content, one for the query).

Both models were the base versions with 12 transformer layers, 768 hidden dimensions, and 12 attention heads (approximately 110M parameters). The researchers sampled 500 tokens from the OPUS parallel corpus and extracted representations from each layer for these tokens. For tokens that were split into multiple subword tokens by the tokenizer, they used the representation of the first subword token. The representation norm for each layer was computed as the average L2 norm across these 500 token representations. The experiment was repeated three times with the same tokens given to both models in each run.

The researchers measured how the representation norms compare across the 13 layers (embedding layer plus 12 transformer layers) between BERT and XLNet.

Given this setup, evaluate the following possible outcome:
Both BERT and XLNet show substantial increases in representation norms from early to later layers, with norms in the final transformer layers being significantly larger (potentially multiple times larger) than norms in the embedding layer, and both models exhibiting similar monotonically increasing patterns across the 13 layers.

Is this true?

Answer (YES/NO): NO